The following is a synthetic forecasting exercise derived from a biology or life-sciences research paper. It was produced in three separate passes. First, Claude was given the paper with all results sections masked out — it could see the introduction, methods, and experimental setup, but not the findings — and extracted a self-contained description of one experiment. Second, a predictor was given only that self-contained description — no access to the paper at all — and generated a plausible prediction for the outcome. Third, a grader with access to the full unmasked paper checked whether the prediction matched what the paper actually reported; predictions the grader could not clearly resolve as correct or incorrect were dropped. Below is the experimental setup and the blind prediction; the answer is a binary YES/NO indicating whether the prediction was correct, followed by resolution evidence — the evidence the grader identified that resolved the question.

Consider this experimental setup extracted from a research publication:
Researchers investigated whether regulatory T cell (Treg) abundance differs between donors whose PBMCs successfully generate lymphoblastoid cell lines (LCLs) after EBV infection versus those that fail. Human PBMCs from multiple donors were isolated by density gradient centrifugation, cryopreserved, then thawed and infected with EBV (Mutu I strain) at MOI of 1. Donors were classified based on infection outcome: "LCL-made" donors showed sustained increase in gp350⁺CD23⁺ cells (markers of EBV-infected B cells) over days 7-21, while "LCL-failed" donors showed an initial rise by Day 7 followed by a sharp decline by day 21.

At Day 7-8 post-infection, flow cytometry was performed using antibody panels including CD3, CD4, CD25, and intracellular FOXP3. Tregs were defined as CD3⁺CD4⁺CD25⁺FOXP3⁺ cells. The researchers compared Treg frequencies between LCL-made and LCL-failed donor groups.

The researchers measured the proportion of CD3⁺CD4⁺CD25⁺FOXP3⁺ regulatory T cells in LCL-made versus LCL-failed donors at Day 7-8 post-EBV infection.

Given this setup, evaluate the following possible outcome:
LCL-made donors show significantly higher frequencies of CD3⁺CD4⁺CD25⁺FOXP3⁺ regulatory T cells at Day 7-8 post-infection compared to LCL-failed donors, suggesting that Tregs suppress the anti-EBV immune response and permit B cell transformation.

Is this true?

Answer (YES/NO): YES